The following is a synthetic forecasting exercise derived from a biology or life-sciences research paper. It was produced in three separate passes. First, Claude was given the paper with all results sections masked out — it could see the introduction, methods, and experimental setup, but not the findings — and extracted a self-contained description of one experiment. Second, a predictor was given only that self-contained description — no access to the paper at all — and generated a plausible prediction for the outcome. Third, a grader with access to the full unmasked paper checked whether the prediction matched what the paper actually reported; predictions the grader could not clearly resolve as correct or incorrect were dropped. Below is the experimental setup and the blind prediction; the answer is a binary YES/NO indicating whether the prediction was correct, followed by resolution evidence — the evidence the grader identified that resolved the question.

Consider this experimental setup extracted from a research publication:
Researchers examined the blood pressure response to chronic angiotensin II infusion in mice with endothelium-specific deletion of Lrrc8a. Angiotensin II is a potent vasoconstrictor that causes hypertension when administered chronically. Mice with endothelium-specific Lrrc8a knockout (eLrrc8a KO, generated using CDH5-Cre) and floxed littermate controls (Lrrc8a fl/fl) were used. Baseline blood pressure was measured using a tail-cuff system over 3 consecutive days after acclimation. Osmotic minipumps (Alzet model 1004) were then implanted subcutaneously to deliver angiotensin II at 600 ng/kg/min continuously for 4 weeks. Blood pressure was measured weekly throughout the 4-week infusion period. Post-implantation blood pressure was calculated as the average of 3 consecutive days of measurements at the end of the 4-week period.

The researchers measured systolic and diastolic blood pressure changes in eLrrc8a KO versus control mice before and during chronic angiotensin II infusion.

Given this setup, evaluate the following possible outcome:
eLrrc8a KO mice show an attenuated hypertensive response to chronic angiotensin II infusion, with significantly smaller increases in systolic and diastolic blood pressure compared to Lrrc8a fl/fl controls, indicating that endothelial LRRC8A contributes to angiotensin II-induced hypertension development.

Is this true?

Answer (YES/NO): NO